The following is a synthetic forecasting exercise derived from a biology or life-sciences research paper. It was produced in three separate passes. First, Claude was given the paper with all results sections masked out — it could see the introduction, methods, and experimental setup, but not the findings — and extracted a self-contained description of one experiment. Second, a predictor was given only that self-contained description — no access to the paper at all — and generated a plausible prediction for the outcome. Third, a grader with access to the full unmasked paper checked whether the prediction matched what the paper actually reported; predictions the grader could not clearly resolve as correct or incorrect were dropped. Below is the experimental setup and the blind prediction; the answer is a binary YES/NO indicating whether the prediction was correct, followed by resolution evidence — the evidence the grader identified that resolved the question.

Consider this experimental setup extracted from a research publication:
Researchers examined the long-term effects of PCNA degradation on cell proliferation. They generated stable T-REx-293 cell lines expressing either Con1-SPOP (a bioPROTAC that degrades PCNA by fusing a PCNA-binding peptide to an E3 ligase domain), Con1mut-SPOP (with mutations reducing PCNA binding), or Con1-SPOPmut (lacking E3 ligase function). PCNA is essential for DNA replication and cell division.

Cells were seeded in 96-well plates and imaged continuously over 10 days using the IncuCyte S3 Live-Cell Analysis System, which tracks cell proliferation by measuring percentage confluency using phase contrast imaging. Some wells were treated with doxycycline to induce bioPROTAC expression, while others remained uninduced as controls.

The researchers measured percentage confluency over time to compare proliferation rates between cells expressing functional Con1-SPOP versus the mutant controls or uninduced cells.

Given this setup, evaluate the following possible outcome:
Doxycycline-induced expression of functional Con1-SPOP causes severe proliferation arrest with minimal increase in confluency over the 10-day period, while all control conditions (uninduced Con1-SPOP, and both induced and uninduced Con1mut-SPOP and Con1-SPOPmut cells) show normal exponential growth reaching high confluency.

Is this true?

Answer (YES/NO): NO